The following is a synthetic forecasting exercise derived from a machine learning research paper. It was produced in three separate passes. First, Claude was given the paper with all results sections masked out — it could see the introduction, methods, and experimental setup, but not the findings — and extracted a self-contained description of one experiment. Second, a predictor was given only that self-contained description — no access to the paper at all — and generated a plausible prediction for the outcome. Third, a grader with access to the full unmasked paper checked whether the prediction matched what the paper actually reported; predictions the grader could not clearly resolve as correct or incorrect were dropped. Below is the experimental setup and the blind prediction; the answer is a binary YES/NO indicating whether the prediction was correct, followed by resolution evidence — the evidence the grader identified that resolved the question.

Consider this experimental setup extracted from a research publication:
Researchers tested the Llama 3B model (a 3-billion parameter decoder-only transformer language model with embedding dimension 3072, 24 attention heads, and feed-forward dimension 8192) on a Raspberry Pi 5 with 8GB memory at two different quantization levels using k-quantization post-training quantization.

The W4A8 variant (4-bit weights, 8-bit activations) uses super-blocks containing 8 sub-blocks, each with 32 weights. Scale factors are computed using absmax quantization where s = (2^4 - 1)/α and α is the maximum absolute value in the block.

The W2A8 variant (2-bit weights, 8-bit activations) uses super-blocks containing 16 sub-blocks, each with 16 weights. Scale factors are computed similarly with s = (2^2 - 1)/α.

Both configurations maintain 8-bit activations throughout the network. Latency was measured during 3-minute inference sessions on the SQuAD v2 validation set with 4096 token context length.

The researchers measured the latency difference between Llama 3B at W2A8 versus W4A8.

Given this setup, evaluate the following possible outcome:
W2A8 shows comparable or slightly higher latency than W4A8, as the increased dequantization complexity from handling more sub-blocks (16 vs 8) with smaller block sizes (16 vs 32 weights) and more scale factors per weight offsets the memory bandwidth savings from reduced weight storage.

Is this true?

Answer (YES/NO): NO